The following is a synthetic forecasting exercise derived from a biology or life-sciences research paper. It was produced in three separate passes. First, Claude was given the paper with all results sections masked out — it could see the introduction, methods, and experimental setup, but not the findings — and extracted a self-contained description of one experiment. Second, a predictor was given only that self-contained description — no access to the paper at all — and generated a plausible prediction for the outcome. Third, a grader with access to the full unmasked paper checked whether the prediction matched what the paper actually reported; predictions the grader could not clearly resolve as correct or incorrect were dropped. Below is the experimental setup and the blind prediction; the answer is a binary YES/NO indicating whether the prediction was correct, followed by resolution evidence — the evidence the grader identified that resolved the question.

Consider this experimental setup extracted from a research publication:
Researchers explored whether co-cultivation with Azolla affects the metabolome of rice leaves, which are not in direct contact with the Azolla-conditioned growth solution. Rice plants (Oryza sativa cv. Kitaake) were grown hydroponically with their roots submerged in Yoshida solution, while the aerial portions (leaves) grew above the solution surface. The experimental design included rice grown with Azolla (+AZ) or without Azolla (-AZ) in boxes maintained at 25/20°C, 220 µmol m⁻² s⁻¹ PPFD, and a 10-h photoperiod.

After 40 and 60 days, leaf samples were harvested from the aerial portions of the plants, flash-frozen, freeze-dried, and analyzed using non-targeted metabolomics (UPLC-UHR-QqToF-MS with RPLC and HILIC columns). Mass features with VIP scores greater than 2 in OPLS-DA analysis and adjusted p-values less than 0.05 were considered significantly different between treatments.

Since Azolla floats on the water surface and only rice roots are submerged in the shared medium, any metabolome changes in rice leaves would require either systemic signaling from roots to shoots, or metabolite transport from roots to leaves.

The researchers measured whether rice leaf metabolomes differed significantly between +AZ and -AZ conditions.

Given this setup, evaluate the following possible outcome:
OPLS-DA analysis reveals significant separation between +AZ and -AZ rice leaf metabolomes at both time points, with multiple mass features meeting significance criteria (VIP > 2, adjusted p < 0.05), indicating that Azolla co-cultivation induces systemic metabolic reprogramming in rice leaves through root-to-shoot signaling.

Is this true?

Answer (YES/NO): YES